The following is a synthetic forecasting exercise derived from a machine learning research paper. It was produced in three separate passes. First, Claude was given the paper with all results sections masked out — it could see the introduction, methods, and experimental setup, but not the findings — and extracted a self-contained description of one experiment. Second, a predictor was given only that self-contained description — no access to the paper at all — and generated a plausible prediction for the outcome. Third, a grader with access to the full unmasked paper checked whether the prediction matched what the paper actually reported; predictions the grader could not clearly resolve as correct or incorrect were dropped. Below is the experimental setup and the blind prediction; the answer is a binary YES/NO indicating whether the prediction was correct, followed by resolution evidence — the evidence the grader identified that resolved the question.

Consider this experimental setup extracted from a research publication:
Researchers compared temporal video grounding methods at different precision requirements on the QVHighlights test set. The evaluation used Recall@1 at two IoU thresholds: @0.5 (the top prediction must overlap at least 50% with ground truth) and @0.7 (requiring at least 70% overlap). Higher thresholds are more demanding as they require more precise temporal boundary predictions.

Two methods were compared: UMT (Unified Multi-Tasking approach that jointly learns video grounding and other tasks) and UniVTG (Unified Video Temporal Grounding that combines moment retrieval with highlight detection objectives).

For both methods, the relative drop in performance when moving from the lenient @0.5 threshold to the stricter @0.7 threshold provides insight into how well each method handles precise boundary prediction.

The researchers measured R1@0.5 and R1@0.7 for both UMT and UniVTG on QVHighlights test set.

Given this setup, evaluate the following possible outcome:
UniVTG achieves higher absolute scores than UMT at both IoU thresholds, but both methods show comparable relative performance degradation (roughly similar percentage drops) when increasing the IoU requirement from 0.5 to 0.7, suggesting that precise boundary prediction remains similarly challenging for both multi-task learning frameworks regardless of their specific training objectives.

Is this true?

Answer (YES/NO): NO